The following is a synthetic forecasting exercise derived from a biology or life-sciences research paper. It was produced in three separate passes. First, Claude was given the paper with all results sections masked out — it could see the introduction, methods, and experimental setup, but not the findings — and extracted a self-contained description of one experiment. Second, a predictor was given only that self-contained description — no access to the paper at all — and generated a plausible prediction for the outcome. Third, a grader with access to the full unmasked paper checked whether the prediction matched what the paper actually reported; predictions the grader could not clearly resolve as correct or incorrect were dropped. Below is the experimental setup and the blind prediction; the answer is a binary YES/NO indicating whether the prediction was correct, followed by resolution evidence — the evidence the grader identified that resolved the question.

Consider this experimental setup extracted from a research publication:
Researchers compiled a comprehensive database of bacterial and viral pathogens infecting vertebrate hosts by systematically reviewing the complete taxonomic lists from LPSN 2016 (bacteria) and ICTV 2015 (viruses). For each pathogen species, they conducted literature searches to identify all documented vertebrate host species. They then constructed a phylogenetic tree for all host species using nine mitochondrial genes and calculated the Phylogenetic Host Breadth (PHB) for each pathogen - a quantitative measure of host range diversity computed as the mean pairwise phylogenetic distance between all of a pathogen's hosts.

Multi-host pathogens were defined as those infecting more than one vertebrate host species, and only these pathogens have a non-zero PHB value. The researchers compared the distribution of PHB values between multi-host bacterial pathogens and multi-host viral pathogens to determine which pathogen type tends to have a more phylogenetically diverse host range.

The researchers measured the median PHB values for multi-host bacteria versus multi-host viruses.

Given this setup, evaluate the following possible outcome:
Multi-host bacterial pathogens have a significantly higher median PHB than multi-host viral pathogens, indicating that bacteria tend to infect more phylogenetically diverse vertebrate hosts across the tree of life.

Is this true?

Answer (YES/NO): YES